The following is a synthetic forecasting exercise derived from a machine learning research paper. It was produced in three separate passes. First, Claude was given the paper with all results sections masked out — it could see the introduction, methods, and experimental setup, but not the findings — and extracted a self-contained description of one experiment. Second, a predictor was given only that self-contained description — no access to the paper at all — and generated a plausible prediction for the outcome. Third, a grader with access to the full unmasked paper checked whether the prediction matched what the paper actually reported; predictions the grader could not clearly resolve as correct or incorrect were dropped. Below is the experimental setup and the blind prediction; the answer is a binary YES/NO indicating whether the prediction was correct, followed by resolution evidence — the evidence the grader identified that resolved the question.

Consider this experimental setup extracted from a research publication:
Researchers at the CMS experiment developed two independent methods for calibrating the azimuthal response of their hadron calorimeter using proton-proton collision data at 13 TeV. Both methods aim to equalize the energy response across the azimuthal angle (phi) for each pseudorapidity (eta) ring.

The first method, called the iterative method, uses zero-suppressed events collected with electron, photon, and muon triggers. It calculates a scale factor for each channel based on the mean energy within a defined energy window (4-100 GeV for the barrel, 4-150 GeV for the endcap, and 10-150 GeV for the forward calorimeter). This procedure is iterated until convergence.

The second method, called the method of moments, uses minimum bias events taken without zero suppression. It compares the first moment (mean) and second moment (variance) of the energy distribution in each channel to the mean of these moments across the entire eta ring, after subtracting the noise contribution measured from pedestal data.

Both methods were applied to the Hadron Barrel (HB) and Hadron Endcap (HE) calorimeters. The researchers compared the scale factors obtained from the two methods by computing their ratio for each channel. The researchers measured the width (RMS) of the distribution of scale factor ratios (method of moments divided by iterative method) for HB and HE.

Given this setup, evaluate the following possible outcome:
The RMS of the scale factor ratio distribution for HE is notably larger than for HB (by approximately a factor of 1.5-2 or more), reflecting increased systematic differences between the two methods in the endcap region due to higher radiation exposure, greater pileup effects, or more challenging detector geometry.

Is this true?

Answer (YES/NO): NO